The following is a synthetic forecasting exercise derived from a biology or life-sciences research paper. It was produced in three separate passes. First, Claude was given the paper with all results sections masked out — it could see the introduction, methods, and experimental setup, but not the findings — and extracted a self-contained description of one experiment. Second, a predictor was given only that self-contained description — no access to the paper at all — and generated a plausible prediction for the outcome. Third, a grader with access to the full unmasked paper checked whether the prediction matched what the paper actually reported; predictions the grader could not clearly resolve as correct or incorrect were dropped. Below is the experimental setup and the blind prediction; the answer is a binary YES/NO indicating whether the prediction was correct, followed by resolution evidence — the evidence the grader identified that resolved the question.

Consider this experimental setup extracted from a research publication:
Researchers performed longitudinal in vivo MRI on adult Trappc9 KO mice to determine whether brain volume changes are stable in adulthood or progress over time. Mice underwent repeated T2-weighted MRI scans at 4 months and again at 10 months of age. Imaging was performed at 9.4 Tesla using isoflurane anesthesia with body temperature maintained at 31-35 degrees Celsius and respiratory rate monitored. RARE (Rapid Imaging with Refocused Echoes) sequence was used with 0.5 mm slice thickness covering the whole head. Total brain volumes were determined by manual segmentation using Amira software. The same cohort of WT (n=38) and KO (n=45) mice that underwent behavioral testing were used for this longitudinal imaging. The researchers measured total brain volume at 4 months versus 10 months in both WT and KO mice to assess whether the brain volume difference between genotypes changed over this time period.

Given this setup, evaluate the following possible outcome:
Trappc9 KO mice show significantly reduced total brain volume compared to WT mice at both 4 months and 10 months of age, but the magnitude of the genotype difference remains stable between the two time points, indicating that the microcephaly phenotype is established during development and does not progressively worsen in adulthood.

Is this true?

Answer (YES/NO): YES